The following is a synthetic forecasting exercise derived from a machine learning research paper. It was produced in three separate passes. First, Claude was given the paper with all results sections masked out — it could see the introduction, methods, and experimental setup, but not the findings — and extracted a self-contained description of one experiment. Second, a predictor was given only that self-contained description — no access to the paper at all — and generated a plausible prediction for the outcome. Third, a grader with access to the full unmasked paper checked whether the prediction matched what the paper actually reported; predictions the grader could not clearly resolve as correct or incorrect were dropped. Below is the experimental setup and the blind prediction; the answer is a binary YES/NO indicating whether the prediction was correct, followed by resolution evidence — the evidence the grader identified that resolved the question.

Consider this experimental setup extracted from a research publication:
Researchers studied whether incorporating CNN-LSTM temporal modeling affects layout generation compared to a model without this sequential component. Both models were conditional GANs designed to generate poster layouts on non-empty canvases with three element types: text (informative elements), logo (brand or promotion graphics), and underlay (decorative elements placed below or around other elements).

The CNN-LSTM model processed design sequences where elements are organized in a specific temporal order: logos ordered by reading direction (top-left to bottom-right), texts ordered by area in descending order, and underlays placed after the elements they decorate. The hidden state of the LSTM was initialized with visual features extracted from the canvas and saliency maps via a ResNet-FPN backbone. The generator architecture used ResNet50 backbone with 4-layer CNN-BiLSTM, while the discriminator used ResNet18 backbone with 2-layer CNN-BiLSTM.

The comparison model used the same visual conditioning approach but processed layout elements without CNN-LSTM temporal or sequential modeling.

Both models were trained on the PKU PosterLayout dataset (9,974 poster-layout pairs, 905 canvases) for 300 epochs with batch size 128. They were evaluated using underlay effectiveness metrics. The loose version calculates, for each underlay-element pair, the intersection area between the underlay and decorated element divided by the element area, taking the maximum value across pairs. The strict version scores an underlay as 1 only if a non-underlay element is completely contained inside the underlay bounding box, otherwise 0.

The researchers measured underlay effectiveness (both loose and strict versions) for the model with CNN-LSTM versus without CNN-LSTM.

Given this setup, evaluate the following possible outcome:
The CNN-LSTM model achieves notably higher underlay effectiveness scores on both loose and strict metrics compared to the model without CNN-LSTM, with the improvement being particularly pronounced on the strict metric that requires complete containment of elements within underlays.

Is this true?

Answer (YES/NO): NO